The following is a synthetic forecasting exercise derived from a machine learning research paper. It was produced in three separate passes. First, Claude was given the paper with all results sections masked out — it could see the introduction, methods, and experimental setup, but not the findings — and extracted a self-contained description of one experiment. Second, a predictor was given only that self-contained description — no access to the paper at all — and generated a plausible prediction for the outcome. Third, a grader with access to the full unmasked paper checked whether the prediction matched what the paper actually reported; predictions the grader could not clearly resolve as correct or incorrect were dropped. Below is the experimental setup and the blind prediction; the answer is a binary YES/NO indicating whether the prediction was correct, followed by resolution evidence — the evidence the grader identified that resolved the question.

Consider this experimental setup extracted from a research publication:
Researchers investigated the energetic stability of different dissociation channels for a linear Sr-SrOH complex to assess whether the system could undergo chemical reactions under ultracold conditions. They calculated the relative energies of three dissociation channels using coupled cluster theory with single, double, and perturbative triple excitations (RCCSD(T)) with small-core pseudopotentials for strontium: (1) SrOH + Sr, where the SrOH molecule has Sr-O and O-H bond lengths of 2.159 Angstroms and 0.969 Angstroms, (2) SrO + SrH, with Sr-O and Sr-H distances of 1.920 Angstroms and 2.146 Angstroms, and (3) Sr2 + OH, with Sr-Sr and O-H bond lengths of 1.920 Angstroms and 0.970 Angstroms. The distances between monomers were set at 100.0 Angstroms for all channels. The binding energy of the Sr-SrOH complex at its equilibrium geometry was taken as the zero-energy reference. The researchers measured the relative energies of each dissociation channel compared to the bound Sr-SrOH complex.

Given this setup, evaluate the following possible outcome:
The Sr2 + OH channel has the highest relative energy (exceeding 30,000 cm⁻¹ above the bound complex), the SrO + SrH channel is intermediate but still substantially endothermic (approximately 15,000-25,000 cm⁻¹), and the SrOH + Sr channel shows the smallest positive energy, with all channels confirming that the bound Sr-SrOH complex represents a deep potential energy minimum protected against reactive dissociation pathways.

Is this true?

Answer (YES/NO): NO